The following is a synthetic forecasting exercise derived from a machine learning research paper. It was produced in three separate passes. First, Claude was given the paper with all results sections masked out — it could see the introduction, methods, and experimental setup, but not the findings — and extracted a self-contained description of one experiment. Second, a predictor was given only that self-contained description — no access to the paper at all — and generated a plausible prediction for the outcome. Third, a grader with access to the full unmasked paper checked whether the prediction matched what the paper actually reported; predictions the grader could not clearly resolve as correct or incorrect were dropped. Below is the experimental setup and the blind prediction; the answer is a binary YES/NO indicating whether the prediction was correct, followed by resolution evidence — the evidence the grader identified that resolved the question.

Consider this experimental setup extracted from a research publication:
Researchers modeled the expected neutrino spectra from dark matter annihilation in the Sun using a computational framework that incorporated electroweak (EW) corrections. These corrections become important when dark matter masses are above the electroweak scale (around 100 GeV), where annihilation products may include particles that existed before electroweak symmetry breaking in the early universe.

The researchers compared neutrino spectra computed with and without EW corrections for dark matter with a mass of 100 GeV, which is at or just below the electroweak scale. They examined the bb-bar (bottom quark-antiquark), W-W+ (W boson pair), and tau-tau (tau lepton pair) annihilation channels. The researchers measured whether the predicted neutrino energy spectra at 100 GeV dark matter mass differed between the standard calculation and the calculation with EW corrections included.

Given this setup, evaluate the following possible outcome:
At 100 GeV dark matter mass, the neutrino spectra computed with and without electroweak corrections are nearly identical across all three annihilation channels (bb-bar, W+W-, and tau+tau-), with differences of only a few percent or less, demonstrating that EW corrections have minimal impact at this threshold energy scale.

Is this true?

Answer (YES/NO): YES